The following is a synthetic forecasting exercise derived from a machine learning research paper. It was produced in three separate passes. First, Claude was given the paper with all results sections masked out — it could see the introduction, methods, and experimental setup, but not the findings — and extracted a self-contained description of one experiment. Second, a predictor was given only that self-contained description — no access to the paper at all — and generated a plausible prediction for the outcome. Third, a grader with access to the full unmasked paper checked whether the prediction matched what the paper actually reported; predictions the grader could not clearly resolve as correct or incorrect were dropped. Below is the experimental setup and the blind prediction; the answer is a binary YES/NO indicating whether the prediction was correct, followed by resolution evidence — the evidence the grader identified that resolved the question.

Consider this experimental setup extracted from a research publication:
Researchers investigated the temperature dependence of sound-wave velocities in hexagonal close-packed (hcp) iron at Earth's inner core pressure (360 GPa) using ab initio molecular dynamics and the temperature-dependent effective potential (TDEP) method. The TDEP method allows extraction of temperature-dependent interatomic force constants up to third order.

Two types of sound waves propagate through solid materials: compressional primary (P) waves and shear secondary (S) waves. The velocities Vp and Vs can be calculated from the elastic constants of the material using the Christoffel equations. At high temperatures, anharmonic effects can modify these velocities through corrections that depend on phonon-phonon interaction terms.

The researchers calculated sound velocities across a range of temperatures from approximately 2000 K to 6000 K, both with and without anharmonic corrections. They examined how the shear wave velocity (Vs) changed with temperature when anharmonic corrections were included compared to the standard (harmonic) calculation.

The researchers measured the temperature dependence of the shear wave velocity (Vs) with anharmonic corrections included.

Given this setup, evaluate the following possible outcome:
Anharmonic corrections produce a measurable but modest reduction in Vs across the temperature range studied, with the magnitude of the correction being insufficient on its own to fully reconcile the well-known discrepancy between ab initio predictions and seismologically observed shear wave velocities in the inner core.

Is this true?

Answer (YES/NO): NO